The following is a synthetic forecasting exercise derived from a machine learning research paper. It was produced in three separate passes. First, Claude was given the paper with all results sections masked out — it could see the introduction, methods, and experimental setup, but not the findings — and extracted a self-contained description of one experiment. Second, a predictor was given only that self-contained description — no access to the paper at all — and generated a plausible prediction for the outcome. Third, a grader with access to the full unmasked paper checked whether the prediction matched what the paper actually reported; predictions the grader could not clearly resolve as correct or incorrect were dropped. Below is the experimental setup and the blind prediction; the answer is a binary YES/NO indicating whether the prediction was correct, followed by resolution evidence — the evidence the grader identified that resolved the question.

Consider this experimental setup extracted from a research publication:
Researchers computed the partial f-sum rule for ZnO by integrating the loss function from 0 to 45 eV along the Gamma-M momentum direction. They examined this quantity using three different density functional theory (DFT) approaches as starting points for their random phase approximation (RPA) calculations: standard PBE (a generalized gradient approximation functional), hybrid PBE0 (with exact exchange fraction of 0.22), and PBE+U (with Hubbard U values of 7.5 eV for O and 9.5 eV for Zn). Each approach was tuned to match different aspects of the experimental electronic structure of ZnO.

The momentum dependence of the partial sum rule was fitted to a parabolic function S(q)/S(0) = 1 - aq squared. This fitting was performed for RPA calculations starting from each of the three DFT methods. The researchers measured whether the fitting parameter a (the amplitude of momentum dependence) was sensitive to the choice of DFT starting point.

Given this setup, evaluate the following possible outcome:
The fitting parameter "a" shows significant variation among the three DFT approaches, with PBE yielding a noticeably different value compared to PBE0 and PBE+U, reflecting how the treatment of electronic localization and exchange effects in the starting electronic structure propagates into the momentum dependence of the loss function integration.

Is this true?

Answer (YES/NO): NO